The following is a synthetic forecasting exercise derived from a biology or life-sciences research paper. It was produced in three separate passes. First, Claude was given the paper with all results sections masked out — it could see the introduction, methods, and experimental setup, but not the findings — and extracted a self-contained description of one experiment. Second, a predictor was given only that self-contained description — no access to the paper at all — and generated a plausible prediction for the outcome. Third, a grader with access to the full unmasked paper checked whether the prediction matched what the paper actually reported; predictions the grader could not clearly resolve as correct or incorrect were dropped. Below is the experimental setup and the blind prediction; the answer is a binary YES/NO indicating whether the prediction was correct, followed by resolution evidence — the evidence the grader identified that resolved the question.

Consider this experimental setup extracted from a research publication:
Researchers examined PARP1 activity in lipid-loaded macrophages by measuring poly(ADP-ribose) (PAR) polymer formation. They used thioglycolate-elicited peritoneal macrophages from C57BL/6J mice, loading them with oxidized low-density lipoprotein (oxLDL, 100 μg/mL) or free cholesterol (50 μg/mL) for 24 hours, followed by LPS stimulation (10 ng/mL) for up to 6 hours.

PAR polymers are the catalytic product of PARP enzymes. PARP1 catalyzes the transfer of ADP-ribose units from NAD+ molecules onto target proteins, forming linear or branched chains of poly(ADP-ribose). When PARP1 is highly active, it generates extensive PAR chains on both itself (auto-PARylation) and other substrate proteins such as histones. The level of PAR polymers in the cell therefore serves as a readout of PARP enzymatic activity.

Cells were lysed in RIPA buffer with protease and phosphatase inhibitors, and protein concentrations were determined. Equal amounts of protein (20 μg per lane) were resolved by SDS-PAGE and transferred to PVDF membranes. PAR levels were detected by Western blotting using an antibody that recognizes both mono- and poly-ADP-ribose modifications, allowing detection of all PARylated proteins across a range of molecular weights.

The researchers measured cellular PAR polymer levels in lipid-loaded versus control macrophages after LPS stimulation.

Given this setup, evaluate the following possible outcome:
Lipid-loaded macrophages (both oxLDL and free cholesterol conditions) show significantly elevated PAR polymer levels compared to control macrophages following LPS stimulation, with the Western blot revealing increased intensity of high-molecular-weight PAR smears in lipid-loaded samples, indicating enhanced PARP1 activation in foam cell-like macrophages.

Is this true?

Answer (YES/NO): YES